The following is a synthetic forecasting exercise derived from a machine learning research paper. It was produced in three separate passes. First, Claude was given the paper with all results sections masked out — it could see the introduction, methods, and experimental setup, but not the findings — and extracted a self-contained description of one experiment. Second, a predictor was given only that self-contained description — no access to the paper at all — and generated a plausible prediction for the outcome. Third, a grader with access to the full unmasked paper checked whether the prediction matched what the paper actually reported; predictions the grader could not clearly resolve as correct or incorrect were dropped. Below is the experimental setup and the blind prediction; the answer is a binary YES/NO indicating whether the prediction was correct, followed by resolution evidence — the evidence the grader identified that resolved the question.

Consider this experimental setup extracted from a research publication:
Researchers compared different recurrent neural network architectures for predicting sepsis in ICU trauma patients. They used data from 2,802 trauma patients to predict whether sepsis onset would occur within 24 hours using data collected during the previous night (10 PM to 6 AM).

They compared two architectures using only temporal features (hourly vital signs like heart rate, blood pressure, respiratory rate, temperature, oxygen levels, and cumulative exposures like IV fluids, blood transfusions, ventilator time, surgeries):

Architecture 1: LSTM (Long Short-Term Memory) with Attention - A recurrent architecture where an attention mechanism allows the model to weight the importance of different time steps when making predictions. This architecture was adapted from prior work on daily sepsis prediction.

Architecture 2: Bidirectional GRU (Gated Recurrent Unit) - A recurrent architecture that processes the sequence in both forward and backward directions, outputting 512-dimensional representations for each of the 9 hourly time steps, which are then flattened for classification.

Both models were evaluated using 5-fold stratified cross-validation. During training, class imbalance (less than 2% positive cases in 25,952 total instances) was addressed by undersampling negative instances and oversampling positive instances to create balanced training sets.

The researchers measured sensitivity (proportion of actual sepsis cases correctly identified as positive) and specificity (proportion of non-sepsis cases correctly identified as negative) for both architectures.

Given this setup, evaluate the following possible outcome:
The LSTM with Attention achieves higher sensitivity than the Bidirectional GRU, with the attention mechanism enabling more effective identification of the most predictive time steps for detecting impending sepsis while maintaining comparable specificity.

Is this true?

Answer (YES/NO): NO